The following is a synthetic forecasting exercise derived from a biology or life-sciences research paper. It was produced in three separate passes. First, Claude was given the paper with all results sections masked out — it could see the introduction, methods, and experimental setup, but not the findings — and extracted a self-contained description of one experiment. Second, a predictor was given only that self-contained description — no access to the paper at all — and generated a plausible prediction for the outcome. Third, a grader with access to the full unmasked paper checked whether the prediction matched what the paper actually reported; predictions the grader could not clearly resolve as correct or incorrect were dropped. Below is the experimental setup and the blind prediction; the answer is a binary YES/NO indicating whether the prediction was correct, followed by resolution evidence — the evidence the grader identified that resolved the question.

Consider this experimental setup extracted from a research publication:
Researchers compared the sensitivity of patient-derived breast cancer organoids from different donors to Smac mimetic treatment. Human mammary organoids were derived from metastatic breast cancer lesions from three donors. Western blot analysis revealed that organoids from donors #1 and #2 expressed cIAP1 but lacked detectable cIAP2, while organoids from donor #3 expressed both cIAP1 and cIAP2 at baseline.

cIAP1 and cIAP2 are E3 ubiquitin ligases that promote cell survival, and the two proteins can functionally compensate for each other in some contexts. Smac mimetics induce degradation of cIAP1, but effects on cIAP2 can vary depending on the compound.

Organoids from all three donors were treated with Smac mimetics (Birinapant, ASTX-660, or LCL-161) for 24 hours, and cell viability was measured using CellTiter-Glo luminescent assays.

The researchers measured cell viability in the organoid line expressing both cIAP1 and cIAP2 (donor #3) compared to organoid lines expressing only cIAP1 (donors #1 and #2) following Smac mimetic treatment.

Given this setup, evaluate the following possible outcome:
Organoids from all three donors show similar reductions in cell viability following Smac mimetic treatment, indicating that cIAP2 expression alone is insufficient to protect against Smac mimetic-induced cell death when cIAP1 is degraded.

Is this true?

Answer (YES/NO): NO